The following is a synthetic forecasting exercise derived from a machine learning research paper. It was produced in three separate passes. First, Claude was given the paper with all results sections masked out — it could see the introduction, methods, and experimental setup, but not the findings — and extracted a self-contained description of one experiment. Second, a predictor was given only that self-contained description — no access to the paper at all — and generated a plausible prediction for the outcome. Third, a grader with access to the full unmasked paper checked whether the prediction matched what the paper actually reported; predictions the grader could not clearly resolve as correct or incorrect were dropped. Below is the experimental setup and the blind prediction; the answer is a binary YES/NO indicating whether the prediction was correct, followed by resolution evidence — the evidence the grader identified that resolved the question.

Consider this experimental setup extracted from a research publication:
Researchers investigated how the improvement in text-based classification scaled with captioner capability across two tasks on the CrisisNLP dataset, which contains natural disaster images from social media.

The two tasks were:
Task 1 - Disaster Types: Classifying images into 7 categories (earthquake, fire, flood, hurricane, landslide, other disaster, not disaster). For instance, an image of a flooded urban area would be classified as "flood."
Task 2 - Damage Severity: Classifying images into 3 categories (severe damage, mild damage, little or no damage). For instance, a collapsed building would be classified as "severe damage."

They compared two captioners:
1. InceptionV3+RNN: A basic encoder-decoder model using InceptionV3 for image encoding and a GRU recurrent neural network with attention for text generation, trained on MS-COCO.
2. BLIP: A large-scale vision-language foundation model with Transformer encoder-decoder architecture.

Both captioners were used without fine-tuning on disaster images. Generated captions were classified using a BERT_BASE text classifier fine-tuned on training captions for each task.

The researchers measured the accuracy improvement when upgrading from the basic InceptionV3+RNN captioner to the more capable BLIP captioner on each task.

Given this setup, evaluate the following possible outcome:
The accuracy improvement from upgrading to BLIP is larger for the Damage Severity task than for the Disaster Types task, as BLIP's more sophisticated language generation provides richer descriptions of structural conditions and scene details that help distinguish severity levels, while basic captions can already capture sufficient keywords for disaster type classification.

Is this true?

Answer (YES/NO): NO